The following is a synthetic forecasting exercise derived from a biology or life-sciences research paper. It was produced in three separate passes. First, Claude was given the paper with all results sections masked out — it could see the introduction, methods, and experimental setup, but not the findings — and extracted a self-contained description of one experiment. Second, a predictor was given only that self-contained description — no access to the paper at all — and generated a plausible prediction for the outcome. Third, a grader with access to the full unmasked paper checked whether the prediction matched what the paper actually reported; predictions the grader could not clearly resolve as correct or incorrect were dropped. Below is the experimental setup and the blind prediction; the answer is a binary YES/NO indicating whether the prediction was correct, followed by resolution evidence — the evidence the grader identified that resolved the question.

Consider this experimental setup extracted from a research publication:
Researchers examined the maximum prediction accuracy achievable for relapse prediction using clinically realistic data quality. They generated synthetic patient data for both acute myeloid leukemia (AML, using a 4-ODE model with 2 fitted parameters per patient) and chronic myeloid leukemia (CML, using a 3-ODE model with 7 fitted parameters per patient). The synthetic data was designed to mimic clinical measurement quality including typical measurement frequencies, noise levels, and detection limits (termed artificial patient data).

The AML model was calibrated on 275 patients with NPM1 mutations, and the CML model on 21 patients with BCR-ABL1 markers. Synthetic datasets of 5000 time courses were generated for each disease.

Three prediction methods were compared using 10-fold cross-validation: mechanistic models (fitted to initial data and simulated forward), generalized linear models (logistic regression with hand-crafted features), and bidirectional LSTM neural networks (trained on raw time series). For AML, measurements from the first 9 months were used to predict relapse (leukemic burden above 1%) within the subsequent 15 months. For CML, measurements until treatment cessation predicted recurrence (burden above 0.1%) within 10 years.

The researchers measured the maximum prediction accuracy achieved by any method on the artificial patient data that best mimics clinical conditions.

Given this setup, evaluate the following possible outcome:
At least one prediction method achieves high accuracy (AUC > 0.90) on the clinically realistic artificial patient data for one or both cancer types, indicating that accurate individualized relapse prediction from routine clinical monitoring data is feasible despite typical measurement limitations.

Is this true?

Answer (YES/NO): NO